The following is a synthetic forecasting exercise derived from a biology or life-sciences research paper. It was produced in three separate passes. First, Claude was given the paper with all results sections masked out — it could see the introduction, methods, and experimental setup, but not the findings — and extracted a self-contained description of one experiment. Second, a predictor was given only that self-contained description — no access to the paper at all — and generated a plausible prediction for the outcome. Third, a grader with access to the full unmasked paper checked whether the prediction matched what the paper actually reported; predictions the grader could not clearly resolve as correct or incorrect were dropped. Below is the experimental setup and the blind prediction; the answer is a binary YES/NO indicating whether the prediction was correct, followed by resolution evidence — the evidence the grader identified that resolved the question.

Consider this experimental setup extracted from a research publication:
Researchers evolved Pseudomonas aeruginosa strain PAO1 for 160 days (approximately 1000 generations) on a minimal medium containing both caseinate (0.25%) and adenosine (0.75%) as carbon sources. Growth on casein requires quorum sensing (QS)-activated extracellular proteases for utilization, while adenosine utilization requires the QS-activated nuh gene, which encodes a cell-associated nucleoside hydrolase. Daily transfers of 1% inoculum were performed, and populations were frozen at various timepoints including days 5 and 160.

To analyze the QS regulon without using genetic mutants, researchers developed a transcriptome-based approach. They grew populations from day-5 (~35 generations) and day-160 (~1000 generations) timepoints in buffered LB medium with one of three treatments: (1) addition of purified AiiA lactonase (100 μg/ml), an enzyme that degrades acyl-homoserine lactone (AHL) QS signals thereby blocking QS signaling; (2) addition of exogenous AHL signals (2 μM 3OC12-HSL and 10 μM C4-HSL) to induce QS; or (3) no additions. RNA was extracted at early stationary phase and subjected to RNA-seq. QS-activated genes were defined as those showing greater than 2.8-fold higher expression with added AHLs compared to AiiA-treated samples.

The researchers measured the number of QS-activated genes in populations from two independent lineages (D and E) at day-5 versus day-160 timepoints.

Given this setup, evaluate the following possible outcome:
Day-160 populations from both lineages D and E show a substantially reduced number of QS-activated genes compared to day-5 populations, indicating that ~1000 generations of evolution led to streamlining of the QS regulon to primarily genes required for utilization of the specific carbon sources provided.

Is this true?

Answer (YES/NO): YES